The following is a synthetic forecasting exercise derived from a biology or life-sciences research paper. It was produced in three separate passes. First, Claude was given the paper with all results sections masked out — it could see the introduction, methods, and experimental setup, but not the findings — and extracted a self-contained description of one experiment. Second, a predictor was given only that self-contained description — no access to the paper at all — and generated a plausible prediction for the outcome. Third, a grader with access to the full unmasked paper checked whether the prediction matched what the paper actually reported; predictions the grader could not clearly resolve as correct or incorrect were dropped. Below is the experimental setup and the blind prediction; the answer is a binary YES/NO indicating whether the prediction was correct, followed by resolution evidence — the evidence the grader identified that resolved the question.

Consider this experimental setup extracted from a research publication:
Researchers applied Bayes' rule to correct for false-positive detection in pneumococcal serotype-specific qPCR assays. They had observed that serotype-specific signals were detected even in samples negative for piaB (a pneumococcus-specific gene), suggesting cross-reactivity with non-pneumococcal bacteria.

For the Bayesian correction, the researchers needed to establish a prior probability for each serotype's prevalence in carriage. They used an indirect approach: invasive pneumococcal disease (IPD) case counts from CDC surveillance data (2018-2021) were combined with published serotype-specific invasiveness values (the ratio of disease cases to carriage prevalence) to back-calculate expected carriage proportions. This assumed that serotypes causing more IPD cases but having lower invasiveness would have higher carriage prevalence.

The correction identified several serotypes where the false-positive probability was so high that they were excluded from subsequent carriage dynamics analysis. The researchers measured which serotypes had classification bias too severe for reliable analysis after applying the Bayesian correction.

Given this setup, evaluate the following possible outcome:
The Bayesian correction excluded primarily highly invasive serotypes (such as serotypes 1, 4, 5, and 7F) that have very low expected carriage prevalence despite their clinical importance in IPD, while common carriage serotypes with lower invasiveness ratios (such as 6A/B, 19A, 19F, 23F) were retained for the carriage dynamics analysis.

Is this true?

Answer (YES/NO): NO